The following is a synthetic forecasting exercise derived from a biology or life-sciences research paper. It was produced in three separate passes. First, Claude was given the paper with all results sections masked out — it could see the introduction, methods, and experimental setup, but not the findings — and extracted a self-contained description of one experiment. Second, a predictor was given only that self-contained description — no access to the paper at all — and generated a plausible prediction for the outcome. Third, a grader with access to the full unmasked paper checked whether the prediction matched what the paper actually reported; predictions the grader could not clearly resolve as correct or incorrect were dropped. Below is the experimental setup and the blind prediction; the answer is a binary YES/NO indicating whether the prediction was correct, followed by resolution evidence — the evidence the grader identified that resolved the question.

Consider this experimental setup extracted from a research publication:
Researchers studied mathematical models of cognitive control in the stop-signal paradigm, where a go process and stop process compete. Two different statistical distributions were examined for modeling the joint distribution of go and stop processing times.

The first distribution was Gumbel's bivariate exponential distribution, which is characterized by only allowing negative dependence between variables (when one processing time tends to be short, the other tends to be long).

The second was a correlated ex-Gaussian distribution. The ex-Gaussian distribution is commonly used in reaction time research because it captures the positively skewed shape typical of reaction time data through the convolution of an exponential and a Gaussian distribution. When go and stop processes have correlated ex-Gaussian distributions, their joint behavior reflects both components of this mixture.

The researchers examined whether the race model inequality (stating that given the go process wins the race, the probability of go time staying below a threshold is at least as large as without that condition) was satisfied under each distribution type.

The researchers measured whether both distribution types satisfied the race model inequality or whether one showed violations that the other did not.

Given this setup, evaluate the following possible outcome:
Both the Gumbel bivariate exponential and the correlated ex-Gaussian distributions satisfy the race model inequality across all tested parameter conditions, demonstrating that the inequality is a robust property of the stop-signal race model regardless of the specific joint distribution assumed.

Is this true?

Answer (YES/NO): NO